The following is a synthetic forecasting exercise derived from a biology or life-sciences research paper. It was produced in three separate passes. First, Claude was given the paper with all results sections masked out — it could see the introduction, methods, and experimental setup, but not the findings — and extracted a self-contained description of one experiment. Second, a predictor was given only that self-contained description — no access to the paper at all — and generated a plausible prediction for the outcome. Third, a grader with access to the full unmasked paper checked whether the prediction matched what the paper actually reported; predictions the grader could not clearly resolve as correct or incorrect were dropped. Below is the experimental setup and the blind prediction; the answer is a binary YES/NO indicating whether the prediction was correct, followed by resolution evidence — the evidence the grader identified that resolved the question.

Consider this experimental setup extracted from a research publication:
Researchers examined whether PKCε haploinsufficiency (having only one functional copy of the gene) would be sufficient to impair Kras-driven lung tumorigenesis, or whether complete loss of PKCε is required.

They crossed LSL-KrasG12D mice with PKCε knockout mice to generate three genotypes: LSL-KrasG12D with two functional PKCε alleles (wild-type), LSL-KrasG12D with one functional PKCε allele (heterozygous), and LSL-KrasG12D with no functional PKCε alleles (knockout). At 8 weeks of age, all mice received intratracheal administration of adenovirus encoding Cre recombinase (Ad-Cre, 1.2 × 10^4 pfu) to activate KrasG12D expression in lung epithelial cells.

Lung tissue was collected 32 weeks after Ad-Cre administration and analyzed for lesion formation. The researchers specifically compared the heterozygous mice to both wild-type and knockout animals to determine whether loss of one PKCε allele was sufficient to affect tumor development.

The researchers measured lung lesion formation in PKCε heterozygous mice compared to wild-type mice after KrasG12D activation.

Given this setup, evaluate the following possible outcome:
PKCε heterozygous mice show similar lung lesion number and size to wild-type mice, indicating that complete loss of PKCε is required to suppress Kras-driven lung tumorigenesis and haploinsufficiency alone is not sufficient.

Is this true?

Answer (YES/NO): NO